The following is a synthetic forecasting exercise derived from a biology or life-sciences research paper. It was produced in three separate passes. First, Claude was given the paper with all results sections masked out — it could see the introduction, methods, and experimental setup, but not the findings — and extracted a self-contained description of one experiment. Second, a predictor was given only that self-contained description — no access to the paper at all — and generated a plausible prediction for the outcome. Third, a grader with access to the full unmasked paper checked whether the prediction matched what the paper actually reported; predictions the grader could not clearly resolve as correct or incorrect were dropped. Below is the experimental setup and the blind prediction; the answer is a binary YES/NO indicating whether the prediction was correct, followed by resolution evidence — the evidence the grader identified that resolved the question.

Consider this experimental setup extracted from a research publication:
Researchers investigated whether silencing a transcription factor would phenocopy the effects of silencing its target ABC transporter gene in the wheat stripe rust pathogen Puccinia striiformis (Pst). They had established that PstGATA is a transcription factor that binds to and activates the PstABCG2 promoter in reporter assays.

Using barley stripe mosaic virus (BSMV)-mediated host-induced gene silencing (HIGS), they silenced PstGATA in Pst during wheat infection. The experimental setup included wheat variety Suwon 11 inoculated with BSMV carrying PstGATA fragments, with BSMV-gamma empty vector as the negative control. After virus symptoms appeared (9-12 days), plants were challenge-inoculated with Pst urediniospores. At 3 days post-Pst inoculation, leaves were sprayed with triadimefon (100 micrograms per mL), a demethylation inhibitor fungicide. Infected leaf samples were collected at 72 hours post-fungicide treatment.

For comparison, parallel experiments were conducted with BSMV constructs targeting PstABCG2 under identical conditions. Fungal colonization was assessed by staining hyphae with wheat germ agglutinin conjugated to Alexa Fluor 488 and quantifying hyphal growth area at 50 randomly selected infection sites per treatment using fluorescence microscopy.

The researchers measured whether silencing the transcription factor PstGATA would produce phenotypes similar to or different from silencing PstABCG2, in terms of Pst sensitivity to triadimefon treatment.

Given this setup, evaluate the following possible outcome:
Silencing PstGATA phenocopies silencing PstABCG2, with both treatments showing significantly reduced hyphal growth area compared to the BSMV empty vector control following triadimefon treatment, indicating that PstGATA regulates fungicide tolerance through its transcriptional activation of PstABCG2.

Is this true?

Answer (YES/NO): YES